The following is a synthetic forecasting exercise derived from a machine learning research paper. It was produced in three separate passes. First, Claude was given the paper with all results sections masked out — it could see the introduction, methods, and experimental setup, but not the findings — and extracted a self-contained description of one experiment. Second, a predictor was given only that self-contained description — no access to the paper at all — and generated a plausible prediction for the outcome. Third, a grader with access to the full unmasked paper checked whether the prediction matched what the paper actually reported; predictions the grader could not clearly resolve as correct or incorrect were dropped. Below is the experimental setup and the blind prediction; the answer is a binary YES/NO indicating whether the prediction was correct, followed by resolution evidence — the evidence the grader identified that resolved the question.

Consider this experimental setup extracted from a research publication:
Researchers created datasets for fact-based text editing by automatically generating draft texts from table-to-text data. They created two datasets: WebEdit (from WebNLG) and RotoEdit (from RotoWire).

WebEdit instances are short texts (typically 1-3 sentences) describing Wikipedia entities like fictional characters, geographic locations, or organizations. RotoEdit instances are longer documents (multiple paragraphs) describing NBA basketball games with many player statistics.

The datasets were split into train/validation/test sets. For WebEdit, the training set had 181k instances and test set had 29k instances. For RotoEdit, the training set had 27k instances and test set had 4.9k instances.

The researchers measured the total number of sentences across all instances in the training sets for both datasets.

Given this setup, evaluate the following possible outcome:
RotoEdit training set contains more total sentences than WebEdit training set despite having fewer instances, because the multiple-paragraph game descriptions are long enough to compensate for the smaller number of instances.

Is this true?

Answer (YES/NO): NO